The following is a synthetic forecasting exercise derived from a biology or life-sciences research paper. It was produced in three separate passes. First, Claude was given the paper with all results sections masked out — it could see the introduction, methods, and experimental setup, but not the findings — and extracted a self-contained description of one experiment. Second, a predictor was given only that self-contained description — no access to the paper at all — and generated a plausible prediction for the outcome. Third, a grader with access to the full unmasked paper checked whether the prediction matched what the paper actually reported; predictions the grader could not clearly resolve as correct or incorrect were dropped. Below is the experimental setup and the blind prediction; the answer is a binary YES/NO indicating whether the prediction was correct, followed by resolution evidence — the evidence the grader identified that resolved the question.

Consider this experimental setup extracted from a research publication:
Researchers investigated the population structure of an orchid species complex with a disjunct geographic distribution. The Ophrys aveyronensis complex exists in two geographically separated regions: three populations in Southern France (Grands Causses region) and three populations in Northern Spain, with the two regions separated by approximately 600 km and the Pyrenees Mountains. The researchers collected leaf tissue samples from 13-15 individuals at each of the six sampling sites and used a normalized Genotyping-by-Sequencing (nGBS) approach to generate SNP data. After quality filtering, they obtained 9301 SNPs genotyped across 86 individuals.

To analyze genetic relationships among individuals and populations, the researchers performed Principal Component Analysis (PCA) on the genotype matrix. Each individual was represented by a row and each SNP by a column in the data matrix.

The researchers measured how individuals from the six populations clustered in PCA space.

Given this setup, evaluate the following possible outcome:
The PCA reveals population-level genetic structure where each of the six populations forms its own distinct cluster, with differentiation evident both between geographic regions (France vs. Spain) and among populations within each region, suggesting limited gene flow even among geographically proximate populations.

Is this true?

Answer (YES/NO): NO